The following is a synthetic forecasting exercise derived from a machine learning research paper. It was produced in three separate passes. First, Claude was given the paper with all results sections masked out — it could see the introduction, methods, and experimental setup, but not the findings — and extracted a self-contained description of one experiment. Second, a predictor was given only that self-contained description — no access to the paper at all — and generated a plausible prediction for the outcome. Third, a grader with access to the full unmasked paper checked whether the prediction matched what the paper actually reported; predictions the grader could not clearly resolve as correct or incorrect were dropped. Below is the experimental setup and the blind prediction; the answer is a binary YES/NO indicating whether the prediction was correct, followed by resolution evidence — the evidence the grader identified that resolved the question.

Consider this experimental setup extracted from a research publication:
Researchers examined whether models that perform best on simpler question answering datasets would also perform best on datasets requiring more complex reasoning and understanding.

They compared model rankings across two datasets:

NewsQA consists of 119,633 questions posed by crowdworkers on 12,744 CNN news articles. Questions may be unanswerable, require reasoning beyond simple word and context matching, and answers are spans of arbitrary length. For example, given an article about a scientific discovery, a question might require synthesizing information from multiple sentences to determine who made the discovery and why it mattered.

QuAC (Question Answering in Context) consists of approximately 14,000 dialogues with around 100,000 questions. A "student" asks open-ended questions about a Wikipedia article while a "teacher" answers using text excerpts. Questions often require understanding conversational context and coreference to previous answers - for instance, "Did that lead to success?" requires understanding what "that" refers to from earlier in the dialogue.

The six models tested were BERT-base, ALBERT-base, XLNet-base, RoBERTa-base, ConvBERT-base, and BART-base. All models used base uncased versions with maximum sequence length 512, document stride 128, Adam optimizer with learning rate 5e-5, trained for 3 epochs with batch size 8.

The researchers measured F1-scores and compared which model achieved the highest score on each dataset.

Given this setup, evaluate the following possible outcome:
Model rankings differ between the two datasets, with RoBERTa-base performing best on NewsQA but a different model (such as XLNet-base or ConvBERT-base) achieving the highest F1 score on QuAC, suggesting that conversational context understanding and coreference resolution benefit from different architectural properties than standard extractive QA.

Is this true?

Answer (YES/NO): YES